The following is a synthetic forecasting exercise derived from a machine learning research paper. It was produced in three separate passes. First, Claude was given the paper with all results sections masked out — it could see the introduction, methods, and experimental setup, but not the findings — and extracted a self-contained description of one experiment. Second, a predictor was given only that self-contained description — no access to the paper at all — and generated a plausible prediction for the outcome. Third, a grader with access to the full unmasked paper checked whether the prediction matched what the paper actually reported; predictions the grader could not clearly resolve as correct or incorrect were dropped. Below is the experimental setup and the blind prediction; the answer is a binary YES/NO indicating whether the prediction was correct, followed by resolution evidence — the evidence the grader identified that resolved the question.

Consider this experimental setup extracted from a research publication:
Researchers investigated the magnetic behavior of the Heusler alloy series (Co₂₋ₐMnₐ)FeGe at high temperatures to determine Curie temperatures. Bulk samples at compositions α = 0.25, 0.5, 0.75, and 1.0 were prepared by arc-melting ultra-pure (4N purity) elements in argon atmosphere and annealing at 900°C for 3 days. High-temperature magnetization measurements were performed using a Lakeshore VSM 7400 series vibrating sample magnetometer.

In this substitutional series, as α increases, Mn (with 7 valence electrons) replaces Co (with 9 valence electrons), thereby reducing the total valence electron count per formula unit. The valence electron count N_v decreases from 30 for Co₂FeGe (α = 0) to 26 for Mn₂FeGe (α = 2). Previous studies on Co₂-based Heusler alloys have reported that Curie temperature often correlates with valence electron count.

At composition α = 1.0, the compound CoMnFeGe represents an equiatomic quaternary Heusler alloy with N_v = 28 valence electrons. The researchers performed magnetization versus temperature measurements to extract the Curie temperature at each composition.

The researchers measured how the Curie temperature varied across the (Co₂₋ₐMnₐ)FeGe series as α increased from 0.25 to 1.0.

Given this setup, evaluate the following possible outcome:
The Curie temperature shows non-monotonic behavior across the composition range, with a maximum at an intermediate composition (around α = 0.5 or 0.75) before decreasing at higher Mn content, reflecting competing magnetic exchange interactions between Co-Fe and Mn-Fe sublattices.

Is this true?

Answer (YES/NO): NO